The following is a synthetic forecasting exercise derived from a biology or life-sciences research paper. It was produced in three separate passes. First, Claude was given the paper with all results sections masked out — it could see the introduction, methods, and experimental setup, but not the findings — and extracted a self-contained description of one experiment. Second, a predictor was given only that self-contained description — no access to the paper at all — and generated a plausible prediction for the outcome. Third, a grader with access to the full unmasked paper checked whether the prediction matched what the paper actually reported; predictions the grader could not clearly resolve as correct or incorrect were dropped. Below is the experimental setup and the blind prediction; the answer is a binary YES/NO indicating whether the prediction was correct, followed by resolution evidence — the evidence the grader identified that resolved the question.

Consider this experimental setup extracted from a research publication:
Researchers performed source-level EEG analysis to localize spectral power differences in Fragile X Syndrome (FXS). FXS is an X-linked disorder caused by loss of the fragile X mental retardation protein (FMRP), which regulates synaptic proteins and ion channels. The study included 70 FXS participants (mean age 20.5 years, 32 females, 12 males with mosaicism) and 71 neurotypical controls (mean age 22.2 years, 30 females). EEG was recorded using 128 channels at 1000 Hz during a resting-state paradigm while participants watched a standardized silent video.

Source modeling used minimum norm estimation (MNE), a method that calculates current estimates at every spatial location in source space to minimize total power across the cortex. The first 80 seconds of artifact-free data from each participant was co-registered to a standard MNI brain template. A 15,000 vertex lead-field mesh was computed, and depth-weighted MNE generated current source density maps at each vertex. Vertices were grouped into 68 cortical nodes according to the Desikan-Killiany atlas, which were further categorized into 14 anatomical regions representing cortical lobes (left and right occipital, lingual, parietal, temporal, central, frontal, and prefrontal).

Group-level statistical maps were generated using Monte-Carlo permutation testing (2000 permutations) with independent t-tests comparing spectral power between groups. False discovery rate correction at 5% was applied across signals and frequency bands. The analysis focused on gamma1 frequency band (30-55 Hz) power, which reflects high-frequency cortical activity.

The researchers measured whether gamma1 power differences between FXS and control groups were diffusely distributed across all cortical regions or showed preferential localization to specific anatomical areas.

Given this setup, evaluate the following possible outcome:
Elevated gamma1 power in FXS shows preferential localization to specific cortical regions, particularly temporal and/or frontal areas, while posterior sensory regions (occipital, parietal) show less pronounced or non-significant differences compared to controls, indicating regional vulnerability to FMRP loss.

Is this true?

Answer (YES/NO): NO